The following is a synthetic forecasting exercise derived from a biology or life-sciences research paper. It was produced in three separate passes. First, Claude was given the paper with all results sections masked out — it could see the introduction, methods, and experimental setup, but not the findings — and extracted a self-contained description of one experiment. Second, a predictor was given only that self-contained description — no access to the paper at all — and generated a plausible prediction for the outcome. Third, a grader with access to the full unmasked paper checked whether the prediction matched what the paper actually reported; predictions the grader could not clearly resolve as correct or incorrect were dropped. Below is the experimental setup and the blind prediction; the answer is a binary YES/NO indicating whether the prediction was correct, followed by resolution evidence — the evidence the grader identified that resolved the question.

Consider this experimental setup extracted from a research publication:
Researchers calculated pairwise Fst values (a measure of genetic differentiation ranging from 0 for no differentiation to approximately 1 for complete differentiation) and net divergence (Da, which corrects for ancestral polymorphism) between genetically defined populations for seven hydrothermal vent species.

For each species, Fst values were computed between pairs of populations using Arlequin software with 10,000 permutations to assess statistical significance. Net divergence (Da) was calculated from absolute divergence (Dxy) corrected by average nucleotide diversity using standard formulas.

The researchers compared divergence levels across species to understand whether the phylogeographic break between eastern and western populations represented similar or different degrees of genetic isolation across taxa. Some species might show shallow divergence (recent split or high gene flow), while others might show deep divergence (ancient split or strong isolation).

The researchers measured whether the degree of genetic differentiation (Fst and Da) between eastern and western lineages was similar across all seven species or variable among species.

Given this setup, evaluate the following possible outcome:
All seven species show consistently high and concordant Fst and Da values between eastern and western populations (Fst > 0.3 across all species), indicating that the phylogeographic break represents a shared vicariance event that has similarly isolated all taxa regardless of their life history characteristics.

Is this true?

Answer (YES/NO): NO